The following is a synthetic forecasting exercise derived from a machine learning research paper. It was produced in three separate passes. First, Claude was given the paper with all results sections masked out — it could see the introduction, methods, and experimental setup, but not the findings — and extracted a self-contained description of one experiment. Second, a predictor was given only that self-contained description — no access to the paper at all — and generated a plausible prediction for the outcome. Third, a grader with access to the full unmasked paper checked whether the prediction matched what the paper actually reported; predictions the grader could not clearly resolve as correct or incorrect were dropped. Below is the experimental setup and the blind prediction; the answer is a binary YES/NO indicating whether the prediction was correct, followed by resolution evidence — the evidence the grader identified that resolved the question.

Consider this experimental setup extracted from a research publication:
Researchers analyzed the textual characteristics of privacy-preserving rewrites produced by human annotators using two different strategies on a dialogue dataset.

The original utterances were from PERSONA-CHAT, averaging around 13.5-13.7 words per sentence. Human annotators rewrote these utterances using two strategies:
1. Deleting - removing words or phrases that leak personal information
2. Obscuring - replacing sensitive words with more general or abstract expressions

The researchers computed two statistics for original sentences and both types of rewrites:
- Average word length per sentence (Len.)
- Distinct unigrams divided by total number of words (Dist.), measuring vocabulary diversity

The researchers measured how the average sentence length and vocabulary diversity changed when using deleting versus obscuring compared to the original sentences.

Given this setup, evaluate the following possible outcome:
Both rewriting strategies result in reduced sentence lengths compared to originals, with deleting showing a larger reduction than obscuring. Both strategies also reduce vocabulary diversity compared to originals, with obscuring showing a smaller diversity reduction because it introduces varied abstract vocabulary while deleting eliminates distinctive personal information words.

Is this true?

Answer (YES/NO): NO